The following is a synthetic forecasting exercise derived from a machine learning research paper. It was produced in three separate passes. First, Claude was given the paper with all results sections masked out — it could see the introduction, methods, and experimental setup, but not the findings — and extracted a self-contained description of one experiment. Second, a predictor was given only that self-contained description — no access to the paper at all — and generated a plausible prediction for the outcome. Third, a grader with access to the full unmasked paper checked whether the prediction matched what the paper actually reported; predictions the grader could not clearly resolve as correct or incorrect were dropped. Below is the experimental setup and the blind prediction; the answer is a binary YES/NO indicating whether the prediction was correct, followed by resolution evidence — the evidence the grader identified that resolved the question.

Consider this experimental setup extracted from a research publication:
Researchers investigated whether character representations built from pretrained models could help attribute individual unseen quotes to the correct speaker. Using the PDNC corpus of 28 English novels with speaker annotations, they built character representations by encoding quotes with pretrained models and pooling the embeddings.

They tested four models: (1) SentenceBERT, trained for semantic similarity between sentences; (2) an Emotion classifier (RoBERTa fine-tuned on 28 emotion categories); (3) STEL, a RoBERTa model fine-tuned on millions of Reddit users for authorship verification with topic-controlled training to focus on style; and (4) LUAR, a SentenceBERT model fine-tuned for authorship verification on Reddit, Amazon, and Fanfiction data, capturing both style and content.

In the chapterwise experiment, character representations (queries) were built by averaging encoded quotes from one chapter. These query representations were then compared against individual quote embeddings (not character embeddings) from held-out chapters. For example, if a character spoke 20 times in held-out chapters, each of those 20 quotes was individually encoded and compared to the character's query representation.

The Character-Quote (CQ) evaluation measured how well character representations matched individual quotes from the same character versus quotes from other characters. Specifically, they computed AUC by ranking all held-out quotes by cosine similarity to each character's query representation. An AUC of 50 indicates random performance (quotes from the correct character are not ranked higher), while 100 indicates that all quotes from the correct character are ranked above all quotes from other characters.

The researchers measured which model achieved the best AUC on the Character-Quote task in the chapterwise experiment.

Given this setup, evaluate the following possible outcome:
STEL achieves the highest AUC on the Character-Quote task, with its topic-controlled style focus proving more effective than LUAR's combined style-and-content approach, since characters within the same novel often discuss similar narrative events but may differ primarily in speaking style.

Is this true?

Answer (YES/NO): NO